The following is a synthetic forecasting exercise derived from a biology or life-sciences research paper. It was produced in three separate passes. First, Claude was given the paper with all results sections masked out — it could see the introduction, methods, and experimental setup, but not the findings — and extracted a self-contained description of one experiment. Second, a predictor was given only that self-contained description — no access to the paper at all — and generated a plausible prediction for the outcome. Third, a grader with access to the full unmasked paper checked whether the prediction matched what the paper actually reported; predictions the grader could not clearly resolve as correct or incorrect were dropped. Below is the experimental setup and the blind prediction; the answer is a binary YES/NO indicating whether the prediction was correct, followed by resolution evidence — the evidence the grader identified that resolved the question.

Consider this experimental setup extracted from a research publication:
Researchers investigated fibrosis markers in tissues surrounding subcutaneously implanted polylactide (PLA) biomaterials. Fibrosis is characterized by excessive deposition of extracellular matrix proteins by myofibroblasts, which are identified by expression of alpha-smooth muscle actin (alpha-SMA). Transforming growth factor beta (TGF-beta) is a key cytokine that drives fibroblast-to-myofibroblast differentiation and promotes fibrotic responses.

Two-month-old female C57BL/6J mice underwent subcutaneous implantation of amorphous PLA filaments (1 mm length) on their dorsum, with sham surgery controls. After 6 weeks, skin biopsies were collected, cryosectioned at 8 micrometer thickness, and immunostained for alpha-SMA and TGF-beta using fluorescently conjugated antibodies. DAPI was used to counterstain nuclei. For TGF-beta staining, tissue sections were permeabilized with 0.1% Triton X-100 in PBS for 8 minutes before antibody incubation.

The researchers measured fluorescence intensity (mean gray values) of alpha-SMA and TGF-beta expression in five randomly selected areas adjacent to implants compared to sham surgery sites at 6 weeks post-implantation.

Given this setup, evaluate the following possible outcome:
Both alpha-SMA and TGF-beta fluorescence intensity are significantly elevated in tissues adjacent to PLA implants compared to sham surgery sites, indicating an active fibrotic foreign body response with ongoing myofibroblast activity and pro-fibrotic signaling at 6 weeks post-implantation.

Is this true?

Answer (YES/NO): NO